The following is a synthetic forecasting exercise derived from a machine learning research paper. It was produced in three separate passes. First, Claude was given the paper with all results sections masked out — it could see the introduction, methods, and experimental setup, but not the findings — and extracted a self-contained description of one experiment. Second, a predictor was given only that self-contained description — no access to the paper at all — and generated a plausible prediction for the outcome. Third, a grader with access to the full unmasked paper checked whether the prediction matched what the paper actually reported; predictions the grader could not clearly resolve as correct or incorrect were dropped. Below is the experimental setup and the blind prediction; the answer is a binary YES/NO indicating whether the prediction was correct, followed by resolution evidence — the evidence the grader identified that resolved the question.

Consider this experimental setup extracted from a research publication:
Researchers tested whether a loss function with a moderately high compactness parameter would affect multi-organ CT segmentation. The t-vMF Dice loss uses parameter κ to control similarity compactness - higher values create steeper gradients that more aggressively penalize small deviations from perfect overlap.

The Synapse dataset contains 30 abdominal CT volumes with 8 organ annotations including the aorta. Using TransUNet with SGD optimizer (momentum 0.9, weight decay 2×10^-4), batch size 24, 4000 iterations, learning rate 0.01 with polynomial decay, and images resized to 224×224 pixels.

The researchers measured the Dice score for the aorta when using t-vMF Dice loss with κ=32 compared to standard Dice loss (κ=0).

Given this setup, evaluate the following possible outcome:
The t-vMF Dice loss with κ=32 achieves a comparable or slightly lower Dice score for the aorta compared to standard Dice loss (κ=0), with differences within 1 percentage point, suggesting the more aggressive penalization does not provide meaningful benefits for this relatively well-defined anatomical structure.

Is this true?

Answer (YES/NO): NO